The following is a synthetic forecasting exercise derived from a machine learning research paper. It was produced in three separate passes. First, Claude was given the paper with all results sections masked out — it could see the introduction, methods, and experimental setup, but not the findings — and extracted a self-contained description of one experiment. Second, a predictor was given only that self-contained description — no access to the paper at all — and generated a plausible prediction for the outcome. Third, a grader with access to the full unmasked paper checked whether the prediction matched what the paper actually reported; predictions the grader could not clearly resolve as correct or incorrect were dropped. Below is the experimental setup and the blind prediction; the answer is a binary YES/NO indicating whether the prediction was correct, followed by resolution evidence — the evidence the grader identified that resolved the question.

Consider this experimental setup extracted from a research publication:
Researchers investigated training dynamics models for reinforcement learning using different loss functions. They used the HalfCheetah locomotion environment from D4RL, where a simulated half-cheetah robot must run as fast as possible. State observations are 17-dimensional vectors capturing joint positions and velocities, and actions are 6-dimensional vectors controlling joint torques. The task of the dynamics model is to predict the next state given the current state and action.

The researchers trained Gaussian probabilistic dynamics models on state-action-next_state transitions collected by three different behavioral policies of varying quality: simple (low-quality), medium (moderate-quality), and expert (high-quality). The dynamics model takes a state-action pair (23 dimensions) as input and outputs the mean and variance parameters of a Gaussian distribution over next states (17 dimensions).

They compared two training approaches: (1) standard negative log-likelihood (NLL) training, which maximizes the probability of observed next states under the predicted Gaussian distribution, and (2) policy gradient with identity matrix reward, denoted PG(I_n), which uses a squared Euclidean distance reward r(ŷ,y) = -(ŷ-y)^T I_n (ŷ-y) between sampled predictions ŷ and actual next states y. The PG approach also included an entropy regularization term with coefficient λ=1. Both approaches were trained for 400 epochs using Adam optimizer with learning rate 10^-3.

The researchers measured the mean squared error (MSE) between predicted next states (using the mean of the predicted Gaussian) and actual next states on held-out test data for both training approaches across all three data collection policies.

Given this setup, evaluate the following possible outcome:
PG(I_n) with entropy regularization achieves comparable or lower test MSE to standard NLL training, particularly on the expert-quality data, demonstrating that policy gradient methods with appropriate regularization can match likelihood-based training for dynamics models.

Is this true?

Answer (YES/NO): YES